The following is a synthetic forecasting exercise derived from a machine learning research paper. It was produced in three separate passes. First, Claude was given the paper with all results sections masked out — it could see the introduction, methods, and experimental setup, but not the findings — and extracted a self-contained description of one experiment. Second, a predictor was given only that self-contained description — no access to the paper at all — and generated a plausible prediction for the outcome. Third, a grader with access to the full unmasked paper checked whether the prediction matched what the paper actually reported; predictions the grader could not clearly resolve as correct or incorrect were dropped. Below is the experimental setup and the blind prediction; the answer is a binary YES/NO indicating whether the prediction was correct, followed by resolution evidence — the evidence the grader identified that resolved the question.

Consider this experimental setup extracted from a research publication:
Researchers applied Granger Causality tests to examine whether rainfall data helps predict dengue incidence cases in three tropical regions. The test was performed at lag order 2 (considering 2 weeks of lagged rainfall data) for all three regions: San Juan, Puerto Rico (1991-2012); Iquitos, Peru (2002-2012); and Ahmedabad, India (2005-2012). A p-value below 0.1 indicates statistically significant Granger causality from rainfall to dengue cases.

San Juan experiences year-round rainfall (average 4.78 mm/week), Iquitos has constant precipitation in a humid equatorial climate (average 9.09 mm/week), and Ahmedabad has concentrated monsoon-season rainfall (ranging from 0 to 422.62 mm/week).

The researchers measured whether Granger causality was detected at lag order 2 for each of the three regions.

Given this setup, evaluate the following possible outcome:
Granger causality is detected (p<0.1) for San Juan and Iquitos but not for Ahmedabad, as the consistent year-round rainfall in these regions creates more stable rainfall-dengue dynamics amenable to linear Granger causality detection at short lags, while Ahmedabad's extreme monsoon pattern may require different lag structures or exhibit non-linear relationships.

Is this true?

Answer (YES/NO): YES